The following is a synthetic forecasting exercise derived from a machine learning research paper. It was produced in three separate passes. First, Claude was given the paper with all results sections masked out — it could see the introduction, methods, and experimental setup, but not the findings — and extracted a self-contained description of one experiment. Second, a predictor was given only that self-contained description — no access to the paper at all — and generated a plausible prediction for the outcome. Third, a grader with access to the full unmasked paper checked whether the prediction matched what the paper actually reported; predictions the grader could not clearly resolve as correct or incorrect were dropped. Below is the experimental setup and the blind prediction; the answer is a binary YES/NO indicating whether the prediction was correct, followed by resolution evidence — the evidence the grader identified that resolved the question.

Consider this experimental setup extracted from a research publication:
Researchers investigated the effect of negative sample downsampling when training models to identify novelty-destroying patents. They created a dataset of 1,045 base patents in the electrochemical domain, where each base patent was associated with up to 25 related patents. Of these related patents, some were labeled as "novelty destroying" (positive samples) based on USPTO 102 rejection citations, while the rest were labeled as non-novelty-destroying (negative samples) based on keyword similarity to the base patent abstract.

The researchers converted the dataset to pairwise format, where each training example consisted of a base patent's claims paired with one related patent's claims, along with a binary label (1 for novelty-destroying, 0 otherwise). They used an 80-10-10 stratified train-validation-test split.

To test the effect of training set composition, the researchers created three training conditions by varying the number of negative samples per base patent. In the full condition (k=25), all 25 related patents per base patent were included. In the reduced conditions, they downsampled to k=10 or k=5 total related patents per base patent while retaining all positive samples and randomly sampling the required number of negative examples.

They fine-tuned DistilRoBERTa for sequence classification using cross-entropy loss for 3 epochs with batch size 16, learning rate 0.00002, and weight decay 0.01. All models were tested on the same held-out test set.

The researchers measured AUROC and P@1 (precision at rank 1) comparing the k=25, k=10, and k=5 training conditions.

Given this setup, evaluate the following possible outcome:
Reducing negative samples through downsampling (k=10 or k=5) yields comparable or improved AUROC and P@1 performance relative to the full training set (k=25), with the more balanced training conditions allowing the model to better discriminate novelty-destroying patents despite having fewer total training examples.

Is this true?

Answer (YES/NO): NO